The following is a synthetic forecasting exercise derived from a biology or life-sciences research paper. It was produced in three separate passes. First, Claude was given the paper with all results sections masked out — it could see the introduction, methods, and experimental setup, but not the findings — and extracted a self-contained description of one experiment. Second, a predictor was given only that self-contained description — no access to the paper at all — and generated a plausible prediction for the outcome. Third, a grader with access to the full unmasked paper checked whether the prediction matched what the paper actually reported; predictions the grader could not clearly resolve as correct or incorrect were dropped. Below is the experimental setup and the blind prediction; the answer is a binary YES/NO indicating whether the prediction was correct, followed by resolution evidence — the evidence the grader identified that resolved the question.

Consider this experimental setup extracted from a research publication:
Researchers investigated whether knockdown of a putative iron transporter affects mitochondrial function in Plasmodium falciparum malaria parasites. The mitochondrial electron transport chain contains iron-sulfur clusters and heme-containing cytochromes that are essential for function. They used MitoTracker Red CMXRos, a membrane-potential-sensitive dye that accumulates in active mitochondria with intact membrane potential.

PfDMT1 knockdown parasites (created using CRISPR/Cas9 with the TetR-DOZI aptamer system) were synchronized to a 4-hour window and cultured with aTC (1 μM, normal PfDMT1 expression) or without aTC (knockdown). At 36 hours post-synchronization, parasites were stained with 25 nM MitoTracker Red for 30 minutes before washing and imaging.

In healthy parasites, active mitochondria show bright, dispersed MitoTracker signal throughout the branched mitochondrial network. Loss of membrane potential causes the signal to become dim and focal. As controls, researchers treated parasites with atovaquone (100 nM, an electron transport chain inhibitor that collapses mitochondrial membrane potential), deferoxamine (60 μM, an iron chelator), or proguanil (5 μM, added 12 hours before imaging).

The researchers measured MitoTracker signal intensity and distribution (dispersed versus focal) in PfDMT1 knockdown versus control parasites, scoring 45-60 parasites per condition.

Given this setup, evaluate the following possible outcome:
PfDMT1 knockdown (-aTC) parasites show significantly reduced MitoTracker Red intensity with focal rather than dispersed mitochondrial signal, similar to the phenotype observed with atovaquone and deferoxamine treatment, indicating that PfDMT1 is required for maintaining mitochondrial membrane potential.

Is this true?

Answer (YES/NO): NO